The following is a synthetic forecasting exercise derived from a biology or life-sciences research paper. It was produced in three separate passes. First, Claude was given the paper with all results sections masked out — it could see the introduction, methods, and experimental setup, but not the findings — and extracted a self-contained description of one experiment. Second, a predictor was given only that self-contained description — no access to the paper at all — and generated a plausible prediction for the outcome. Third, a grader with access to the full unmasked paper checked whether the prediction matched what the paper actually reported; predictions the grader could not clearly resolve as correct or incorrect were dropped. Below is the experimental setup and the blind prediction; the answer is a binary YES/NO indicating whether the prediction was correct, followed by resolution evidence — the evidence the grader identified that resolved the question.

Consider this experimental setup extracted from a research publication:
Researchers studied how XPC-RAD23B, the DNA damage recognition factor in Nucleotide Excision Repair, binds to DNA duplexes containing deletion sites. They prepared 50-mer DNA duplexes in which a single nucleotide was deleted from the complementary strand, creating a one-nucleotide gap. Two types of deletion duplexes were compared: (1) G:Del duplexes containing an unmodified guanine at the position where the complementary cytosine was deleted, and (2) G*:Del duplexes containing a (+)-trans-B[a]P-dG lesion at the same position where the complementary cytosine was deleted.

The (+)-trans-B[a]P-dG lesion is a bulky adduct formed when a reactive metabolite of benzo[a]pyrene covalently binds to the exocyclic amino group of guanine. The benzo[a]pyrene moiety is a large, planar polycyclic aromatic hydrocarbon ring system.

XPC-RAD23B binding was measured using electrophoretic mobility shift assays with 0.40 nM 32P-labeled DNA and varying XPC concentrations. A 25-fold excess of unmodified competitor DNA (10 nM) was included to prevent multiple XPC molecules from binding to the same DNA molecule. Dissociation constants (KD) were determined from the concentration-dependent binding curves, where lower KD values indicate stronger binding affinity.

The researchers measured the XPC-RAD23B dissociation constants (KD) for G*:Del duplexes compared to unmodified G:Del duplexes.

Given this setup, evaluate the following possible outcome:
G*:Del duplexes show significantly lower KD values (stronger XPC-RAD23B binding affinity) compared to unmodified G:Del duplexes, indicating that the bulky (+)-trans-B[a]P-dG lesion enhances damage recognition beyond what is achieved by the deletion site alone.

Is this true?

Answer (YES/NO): NO